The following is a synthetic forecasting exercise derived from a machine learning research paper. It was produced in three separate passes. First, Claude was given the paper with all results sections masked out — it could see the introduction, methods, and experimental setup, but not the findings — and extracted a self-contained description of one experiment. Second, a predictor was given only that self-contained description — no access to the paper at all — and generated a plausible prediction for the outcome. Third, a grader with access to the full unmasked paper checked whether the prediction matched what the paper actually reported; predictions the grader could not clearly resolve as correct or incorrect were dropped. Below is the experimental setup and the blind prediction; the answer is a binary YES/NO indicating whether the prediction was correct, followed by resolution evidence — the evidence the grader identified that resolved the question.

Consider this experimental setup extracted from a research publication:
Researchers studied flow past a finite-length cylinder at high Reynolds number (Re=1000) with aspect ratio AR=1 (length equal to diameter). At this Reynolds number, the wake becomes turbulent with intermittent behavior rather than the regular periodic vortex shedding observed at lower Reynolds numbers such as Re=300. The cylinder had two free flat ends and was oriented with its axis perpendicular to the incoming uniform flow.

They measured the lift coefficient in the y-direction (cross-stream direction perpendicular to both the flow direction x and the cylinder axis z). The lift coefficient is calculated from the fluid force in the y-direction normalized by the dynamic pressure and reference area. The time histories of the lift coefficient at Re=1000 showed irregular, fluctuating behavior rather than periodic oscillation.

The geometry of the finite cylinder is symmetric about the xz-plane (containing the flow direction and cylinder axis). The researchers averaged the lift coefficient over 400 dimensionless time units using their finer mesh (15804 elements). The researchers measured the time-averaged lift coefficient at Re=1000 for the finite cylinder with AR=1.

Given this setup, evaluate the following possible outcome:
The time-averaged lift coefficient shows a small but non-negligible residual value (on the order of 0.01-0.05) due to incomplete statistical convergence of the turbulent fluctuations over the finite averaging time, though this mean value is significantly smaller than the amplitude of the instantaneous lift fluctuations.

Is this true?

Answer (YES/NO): NO